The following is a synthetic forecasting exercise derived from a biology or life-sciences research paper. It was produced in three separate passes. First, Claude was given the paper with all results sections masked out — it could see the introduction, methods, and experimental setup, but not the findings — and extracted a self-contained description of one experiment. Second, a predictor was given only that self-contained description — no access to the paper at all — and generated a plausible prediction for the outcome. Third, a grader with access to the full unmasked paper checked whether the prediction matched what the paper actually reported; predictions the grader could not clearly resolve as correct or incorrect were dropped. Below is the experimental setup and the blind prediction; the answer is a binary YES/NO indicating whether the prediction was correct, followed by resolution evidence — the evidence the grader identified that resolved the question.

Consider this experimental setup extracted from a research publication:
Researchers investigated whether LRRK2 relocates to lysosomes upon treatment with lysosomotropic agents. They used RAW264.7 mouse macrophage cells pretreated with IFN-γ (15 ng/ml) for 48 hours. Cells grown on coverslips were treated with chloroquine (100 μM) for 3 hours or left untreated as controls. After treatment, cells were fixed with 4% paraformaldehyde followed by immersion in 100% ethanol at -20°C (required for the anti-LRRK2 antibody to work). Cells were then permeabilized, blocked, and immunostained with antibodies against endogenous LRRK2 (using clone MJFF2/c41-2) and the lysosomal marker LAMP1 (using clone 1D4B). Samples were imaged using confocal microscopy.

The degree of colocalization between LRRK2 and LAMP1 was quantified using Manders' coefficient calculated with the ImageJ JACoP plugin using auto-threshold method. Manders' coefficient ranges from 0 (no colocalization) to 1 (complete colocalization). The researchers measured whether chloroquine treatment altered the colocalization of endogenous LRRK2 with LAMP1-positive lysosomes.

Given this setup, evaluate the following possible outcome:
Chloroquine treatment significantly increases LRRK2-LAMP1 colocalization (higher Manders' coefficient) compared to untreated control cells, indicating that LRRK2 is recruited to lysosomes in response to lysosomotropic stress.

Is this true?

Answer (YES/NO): YES